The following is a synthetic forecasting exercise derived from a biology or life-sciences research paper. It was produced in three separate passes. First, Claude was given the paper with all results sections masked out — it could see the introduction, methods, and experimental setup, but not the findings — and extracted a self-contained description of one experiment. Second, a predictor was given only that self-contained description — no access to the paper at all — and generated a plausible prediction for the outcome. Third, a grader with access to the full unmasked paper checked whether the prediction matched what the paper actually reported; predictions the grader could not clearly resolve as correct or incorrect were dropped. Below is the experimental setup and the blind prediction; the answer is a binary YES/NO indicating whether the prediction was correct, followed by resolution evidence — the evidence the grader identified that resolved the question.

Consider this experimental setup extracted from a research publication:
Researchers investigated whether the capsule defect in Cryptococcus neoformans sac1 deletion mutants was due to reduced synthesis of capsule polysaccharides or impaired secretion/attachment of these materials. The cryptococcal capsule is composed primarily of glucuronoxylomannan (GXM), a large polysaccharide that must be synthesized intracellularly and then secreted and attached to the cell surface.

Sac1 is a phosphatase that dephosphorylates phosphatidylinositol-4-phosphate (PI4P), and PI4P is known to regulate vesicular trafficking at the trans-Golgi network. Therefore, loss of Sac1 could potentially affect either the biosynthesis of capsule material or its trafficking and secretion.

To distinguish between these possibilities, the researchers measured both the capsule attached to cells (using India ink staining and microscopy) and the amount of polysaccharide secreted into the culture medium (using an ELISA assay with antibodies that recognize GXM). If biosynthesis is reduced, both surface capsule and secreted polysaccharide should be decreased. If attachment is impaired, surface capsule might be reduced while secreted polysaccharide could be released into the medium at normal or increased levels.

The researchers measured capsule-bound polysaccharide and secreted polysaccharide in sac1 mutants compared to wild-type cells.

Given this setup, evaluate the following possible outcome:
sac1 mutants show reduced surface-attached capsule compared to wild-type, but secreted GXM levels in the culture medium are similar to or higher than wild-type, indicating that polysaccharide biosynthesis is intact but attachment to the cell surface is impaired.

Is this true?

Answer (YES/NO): NO